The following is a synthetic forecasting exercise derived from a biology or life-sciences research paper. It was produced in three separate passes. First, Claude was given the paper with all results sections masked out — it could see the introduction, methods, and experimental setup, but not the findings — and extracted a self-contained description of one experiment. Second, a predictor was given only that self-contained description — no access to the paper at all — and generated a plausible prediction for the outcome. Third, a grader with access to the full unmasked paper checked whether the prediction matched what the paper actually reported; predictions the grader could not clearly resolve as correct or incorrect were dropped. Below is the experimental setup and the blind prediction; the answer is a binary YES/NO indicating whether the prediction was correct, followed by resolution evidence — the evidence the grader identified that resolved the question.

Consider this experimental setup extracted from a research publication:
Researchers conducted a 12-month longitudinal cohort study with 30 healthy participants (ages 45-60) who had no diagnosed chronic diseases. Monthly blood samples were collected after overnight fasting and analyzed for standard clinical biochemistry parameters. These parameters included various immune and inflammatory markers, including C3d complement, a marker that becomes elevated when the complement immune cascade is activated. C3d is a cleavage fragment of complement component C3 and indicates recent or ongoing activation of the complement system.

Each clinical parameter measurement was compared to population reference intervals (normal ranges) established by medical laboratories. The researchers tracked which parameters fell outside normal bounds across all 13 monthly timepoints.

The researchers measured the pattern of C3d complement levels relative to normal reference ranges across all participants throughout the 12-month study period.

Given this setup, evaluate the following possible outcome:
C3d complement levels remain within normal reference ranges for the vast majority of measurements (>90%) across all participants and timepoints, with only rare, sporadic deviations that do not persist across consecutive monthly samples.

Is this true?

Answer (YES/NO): NO